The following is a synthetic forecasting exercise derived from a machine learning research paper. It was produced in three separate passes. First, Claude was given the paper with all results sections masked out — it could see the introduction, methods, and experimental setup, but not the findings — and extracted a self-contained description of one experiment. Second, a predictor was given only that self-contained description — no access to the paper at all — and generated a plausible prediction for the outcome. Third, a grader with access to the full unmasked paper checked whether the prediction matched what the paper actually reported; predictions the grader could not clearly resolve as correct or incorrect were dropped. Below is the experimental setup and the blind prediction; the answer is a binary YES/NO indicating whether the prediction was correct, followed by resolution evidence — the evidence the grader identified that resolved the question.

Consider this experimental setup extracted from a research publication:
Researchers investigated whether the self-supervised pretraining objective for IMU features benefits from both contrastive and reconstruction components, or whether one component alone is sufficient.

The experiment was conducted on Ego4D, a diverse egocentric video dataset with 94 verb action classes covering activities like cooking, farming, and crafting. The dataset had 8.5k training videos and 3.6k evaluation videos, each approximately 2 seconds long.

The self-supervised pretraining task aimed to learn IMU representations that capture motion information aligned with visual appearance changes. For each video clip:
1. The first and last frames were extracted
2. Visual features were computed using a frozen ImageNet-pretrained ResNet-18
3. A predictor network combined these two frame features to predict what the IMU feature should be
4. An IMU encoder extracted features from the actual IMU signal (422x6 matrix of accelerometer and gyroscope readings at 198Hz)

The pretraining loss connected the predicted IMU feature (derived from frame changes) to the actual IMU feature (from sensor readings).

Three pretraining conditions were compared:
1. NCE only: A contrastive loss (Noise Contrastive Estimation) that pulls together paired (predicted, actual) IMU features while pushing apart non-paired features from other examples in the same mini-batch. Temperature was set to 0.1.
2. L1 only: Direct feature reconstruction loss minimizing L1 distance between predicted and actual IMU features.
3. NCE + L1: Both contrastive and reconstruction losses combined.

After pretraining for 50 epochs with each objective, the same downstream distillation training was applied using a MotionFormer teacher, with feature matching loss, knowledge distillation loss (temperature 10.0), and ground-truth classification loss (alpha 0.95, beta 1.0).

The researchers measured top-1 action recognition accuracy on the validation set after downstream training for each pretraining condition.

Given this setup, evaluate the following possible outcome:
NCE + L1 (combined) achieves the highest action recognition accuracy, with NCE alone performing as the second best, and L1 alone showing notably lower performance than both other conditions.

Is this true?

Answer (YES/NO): NO